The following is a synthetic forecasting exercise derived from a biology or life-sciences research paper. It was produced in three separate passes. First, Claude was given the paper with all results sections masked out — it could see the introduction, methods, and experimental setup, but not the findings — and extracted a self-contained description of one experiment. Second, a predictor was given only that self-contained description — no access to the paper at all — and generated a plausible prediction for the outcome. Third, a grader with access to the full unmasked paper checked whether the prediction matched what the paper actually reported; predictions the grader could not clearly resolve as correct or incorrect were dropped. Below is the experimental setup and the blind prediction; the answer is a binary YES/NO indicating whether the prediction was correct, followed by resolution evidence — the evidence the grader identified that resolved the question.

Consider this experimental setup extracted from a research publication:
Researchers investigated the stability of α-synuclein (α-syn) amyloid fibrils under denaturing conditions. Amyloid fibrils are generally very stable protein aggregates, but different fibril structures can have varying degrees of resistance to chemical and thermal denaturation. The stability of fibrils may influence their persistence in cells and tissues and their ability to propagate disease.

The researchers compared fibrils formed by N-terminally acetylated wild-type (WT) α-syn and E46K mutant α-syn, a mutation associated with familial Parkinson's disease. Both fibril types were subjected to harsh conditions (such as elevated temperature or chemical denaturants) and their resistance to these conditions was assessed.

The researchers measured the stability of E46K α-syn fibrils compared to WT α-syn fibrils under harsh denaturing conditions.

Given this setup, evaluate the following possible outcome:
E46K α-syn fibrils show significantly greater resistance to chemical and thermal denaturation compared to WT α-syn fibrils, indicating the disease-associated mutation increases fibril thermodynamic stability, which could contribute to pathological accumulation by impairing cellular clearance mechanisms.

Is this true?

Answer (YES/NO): NO